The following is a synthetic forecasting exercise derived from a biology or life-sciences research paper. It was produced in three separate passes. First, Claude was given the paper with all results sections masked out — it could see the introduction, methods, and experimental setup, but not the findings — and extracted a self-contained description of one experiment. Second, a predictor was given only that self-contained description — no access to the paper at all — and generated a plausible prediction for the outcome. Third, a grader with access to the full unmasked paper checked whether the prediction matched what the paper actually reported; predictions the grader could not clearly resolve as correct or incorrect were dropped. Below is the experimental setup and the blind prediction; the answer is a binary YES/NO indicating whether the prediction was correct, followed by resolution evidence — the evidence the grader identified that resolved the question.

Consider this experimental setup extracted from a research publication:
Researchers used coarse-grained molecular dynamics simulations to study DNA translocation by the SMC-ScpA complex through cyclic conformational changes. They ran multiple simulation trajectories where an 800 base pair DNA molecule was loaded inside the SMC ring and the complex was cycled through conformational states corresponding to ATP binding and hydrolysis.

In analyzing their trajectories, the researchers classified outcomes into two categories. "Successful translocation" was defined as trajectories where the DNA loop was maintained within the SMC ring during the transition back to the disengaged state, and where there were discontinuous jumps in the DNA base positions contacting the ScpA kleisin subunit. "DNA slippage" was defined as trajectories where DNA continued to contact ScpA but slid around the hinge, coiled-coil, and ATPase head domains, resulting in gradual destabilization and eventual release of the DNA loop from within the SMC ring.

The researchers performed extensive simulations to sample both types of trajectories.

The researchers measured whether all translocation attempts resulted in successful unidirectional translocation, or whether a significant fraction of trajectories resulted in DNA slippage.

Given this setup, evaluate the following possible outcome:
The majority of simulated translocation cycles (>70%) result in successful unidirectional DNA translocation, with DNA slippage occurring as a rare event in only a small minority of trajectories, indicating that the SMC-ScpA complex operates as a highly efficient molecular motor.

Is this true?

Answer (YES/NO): NO